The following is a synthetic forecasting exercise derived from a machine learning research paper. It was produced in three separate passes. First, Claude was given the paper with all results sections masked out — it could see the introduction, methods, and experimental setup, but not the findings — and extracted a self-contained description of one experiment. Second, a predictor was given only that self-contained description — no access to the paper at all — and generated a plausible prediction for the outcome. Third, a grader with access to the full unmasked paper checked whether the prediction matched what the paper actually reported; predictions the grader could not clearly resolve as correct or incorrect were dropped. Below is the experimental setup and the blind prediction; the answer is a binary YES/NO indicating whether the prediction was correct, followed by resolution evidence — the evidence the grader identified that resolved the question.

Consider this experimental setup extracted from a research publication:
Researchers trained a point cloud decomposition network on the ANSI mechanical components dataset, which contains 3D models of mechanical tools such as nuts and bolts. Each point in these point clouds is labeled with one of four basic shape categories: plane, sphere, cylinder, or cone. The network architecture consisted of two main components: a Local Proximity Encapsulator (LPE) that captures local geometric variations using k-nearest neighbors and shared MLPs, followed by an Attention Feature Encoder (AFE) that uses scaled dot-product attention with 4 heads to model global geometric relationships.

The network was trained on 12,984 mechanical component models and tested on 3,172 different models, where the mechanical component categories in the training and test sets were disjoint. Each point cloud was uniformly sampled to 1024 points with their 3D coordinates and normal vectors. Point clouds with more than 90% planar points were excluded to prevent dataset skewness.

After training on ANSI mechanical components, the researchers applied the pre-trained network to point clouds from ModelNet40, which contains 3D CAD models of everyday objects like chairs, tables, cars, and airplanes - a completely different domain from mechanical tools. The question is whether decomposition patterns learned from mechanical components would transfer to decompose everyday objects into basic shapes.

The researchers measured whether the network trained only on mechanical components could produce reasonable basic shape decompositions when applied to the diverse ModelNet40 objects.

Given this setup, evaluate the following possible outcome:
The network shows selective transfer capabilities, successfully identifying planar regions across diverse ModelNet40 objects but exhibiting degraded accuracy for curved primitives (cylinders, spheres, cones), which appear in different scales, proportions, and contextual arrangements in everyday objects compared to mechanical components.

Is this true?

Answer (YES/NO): NO